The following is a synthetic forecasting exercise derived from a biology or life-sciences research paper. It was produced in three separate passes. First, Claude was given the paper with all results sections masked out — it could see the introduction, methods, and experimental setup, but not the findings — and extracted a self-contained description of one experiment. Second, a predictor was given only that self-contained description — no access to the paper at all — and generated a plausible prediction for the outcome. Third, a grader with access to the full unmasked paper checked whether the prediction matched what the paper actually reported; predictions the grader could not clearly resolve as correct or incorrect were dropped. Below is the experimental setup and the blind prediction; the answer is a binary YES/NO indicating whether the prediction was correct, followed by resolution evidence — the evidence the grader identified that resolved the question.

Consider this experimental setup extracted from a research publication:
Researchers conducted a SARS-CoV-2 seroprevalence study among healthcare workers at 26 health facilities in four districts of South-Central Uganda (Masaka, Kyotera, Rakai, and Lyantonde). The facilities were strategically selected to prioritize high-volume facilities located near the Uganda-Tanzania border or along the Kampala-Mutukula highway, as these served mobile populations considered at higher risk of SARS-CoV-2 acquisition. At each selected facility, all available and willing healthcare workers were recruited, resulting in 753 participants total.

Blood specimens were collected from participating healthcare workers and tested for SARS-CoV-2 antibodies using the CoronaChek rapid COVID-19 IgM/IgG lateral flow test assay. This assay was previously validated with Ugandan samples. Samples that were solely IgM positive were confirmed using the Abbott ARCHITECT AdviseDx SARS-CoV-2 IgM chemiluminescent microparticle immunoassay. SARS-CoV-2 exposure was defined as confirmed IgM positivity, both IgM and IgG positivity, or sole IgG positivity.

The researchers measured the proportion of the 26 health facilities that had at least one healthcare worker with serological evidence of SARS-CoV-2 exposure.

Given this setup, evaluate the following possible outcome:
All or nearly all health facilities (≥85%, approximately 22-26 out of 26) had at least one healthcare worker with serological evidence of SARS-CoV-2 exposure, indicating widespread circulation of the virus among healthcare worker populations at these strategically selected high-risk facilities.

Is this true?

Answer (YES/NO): YES